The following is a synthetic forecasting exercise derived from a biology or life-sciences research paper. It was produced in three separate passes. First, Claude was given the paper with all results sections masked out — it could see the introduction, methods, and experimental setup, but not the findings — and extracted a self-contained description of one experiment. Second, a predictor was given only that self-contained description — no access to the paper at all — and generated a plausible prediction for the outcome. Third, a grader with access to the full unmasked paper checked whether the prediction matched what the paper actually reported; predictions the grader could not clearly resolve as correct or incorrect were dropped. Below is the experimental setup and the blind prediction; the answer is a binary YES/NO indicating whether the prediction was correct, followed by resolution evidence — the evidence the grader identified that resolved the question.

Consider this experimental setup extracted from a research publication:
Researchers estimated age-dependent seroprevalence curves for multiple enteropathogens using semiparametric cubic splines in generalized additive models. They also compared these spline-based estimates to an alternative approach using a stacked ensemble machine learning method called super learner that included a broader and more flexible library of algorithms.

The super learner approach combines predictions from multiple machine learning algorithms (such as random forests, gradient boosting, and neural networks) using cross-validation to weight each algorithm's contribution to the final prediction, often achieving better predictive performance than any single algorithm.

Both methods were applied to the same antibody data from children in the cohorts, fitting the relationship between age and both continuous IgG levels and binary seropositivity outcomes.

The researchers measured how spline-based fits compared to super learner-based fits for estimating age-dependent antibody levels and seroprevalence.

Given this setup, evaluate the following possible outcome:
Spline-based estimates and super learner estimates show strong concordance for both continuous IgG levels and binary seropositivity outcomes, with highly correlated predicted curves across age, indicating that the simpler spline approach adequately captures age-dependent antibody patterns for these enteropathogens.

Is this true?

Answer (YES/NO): YES